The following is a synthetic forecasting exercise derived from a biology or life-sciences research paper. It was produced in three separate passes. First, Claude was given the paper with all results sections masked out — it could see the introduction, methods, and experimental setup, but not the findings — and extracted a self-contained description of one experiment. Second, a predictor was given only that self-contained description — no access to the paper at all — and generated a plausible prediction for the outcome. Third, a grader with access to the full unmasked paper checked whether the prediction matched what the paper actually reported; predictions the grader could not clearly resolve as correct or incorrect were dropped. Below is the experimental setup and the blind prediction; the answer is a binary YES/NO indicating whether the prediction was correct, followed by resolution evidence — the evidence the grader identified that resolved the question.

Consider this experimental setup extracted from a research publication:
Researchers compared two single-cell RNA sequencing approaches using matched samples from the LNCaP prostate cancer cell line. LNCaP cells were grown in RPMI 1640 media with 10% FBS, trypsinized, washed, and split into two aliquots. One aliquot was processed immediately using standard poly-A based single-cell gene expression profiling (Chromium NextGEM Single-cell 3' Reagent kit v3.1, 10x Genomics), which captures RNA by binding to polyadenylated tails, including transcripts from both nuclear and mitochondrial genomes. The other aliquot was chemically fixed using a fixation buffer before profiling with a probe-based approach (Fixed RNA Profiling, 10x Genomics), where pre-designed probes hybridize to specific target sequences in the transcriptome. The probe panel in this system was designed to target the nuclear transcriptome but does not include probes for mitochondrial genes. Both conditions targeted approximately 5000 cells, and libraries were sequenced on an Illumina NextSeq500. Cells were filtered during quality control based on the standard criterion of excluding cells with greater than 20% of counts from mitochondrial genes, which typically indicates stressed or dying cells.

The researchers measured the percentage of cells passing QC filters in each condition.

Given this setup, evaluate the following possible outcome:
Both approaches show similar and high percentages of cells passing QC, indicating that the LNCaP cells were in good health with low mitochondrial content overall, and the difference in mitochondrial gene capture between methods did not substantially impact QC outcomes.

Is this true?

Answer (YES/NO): NO